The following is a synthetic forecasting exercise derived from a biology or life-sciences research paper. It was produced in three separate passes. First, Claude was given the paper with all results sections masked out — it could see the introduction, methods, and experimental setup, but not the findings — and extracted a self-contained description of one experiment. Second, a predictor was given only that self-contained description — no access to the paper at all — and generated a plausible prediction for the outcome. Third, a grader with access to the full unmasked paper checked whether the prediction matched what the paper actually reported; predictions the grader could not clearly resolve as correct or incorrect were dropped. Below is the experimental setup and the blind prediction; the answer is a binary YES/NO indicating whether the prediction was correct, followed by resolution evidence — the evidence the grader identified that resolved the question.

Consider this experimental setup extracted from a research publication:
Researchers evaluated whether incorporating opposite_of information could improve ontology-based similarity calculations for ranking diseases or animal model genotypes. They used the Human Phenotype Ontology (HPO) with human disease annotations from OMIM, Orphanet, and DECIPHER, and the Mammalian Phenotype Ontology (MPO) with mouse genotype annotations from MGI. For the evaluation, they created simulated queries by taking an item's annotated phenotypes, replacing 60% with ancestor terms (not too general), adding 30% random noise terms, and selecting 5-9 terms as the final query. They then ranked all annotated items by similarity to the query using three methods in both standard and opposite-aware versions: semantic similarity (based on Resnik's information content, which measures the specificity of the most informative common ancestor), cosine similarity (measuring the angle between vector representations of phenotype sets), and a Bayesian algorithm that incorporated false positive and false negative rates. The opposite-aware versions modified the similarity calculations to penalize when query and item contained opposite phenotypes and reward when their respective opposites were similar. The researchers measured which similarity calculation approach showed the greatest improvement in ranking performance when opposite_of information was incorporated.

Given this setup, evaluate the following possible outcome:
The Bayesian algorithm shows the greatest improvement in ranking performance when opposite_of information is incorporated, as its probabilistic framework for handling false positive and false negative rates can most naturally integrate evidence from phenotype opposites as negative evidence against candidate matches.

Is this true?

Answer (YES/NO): NO